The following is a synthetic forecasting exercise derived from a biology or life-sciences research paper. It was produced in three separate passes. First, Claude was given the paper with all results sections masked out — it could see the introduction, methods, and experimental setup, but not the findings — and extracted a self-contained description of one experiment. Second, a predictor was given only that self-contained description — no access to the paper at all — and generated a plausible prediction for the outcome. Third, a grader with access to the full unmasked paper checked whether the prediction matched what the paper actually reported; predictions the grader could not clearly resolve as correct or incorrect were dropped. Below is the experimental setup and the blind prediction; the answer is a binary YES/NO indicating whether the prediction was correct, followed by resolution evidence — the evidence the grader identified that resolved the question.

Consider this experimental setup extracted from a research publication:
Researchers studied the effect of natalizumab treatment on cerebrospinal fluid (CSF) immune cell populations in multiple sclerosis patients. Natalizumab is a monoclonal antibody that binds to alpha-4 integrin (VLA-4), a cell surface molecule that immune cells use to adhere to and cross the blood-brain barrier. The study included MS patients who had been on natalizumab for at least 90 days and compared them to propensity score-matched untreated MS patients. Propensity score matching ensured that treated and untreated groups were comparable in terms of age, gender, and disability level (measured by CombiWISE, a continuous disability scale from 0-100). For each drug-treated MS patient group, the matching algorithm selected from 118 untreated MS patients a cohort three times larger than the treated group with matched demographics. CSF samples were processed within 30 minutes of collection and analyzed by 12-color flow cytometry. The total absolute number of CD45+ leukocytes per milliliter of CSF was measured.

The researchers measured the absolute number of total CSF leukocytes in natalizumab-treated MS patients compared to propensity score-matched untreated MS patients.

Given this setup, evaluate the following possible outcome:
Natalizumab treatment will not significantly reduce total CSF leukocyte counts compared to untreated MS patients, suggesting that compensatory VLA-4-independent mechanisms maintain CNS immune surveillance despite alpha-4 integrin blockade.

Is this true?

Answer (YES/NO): NO